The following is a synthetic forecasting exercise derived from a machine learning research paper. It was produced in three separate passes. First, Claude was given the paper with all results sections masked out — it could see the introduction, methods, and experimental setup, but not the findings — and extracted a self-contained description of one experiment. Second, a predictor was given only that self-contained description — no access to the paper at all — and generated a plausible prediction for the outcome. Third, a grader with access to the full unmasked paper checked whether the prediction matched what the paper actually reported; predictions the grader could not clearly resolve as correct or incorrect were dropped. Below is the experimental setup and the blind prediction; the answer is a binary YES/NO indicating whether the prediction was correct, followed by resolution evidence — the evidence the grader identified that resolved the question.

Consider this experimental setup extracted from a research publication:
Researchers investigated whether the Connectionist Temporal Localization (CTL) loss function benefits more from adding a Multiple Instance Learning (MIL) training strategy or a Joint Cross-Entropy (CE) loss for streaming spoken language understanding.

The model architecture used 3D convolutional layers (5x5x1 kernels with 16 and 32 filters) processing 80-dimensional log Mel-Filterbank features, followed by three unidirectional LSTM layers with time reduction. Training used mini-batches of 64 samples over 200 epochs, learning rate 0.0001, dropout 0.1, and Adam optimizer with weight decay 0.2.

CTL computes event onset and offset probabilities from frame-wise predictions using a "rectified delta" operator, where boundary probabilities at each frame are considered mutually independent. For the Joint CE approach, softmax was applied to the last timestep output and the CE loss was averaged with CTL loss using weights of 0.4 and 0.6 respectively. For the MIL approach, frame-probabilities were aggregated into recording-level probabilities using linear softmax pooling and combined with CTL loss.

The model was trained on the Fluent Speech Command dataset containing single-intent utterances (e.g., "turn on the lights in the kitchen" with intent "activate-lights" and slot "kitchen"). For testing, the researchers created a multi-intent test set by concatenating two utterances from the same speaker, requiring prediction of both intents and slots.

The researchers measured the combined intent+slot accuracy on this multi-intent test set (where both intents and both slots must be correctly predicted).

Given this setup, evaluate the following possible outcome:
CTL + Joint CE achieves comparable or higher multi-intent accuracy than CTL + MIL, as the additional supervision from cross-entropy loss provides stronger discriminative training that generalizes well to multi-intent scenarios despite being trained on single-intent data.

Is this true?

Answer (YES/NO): NO